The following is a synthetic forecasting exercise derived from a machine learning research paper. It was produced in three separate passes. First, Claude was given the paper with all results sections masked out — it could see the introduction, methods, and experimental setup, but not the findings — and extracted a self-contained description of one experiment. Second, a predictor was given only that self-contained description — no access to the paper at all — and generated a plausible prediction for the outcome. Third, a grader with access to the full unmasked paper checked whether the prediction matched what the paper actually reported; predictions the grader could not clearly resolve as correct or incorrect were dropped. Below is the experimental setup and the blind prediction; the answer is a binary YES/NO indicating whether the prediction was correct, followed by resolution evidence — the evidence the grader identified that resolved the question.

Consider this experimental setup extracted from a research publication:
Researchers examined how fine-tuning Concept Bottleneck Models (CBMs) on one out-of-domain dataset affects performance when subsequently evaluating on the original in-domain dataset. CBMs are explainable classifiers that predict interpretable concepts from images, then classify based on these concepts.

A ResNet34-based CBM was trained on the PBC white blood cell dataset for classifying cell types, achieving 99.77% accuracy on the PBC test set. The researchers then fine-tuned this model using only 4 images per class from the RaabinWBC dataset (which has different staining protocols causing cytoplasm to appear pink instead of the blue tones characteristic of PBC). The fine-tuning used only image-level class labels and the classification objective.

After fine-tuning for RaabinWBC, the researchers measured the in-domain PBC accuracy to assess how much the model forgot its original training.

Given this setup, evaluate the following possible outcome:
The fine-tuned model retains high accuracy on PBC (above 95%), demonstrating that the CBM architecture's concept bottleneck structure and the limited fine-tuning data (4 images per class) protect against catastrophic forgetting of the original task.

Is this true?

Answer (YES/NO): NO